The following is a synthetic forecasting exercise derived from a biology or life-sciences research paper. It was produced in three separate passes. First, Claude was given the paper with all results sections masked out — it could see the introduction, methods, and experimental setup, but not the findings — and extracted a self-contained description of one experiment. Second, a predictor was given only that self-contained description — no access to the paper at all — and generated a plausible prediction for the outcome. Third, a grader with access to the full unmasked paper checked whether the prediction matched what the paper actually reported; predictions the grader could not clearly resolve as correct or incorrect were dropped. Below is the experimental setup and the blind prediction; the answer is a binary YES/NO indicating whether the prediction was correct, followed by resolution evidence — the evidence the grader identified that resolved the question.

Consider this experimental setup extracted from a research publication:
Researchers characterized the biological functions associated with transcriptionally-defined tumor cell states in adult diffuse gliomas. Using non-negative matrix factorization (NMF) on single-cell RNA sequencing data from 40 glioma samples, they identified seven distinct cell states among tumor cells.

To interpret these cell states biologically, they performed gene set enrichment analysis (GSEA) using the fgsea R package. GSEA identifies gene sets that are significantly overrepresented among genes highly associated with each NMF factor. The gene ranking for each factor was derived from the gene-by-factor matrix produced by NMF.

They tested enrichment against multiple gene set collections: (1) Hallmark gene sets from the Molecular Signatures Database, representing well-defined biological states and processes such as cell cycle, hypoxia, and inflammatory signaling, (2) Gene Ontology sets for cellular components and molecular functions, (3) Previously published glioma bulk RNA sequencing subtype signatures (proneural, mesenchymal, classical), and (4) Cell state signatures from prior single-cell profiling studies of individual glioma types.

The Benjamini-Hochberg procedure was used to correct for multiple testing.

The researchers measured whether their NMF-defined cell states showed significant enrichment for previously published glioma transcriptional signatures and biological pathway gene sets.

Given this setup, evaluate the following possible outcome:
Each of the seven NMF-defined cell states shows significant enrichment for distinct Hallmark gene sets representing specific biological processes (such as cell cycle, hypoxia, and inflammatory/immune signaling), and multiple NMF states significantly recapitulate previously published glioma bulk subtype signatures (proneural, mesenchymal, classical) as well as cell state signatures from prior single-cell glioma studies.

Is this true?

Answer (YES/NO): NO